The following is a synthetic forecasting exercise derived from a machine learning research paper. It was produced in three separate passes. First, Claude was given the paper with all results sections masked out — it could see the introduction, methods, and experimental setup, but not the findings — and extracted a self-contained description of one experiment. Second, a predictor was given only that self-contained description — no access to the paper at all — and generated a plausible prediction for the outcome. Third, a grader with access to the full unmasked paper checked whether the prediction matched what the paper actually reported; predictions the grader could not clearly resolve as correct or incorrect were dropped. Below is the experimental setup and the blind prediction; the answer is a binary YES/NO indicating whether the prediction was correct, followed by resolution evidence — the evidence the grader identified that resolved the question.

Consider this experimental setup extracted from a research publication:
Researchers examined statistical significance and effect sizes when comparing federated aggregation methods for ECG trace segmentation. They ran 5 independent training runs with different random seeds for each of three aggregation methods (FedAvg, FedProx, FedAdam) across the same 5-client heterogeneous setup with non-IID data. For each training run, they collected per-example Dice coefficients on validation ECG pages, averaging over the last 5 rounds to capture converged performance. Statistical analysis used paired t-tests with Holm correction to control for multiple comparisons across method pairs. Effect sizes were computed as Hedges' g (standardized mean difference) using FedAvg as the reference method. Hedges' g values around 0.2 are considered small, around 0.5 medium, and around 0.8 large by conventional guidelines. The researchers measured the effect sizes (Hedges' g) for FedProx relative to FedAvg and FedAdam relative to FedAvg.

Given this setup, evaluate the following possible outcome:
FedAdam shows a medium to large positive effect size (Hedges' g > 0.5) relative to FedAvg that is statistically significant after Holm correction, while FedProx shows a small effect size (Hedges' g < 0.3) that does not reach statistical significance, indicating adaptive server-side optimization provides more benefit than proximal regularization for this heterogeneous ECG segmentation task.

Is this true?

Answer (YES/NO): NO